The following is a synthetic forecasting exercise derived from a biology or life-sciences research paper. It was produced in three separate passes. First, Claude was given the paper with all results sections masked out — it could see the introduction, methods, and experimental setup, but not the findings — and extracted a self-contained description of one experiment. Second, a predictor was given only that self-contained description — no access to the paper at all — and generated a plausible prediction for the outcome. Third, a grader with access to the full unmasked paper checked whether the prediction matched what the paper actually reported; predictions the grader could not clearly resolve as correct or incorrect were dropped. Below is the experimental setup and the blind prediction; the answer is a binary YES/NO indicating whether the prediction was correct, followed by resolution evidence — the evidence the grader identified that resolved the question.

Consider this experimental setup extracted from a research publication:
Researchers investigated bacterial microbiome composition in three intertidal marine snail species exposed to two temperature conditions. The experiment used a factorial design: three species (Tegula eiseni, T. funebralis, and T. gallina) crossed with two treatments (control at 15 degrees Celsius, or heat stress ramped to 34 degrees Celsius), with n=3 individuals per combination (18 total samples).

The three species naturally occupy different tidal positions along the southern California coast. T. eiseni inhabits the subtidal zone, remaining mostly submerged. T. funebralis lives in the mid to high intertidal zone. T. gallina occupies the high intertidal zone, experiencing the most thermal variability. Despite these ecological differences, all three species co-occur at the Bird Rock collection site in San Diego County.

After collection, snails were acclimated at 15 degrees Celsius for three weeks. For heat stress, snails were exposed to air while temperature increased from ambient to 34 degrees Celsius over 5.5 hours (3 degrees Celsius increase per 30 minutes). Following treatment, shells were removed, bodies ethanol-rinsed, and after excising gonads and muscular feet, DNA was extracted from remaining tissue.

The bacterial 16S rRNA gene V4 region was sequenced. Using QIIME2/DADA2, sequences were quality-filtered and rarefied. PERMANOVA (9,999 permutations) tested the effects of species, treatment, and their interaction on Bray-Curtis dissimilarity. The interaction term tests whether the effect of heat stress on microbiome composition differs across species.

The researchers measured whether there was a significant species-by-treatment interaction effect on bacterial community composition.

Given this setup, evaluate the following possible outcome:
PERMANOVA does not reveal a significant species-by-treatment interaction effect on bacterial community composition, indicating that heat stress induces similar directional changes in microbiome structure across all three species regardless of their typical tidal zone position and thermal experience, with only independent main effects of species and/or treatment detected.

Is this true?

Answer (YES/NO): NO